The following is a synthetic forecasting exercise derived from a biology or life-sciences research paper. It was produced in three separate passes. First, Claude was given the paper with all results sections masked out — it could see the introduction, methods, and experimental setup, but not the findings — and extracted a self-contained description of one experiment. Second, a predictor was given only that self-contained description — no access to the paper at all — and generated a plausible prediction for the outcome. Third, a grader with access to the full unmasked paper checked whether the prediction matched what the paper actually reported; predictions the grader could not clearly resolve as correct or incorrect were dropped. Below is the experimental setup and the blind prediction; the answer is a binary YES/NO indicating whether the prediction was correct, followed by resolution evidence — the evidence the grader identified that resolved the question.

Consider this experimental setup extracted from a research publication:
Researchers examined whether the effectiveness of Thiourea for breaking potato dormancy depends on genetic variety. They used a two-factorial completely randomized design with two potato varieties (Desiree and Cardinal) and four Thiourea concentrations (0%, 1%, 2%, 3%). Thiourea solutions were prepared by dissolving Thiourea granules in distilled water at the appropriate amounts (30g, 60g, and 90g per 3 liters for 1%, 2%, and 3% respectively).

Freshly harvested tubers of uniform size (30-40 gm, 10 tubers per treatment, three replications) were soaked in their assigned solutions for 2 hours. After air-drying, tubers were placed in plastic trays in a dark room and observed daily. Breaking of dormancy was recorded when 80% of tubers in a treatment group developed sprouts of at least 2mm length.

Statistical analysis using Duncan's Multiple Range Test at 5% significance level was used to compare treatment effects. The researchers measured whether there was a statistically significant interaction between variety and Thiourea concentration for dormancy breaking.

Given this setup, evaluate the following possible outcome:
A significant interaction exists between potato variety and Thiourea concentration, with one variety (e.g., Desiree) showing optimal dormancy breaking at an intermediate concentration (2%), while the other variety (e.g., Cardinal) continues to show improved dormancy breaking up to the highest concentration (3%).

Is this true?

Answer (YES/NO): NO